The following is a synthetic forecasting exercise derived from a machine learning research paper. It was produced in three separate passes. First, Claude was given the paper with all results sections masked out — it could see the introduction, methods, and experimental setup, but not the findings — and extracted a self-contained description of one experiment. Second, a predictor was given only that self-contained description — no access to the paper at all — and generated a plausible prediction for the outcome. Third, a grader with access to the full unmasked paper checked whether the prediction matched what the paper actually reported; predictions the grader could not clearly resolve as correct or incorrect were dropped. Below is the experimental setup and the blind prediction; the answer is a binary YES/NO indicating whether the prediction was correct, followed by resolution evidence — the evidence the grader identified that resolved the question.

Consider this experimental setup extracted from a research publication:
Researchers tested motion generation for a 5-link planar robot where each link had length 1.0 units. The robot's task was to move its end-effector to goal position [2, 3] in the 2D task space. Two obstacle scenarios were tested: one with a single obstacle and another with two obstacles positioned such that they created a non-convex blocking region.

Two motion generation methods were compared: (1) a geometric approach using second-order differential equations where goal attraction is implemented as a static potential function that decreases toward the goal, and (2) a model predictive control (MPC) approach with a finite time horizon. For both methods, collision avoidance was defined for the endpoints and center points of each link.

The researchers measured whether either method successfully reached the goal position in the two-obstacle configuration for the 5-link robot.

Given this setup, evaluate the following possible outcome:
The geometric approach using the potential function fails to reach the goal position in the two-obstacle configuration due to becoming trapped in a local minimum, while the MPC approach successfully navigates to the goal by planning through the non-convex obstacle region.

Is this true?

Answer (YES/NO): NO